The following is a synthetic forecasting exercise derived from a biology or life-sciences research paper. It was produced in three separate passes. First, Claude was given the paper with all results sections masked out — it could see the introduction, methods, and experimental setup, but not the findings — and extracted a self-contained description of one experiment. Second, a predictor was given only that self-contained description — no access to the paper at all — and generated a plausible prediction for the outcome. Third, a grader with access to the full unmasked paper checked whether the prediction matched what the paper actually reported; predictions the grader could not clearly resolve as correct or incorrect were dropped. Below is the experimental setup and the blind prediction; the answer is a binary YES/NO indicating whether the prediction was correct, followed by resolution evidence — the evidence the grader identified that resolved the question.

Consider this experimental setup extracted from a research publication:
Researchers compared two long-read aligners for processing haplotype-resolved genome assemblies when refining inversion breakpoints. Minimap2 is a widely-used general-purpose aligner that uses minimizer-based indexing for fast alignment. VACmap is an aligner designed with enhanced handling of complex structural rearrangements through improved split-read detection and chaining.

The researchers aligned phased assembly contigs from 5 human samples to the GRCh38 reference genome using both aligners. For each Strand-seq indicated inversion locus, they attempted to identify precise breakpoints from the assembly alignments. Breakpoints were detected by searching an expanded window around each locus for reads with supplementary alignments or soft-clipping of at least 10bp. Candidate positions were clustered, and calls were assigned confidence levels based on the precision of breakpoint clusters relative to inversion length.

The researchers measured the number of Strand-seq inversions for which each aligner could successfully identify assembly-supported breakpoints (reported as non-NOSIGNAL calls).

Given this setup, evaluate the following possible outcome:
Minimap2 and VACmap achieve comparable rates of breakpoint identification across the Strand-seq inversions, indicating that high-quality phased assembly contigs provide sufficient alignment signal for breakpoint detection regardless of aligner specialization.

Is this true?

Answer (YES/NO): NO